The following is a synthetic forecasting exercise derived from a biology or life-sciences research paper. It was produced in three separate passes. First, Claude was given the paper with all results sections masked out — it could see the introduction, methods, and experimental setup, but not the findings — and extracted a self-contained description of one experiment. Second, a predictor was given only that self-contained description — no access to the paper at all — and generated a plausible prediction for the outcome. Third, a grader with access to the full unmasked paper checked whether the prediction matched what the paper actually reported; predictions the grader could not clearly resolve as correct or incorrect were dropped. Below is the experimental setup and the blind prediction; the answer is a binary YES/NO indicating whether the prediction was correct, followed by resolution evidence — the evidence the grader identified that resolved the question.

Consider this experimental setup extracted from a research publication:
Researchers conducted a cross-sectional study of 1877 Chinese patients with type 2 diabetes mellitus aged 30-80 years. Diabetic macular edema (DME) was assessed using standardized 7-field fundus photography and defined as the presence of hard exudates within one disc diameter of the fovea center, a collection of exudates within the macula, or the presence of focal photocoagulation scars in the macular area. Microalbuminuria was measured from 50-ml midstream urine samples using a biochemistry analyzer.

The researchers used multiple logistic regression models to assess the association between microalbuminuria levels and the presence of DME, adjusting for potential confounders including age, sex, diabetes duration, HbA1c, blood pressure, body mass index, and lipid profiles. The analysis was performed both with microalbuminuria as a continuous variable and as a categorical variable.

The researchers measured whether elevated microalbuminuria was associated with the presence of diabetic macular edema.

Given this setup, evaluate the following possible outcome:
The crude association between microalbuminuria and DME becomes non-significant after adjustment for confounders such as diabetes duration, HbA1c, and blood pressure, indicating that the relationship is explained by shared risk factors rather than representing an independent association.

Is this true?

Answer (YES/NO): NO